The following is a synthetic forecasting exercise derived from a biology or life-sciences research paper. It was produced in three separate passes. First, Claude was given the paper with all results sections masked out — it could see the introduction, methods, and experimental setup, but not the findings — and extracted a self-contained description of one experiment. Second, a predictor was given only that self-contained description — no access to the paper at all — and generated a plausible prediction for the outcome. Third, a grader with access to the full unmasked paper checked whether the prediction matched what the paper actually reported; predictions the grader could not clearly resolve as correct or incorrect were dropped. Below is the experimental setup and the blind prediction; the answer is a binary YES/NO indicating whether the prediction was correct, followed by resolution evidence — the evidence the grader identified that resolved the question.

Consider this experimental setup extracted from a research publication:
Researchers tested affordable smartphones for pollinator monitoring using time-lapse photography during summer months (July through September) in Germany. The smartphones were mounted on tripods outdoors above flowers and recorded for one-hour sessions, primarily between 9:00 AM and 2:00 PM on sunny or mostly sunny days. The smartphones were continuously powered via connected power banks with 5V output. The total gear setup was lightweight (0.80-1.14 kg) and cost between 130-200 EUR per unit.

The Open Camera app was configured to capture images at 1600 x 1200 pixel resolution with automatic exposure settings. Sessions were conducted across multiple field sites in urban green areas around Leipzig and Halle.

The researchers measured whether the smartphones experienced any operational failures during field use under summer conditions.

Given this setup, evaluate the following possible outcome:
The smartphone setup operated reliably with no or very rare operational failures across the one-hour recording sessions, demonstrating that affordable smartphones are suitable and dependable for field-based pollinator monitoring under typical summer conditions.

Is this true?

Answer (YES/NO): NO